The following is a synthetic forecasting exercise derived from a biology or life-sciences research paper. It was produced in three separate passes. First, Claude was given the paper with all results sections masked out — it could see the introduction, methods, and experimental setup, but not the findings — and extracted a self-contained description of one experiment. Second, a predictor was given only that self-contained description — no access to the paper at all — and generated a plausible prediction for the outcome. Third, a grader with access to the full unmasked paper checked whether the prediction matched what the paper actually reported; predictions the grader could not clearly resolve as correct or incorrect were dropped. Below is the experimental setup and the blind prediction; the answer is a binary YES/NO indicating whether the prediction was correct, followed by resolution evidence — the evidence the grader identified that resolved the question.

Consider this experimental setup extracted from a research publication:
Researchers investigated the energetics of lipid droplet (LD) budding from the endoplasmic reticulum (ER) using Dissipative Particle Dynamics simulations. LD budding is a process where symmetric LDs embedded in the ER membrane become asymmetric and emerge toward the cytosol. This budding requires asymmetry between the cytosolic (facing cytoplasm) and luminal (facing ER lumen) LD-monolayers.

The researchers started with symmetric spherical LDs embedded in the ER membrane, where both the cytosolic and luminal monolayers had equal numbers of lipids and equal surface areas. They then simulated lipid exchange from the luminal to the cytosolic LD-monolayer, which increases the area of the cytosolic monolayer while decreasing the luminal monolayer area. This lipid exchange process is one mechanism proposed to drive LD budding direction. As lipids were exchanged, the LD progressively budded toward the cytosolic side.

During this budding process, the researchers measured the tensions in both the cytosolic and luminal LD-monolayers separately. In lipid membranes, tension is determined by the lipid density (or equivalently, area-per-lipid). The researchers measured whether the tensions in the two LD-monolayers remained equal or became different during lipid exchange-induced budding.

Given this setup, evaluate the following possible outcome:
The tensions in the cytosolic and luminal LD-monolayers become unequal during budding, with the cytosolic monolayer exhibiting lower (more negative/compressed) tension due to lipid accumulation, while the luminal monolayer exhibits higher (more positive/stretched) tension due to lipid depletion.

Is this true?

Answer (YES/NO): NO